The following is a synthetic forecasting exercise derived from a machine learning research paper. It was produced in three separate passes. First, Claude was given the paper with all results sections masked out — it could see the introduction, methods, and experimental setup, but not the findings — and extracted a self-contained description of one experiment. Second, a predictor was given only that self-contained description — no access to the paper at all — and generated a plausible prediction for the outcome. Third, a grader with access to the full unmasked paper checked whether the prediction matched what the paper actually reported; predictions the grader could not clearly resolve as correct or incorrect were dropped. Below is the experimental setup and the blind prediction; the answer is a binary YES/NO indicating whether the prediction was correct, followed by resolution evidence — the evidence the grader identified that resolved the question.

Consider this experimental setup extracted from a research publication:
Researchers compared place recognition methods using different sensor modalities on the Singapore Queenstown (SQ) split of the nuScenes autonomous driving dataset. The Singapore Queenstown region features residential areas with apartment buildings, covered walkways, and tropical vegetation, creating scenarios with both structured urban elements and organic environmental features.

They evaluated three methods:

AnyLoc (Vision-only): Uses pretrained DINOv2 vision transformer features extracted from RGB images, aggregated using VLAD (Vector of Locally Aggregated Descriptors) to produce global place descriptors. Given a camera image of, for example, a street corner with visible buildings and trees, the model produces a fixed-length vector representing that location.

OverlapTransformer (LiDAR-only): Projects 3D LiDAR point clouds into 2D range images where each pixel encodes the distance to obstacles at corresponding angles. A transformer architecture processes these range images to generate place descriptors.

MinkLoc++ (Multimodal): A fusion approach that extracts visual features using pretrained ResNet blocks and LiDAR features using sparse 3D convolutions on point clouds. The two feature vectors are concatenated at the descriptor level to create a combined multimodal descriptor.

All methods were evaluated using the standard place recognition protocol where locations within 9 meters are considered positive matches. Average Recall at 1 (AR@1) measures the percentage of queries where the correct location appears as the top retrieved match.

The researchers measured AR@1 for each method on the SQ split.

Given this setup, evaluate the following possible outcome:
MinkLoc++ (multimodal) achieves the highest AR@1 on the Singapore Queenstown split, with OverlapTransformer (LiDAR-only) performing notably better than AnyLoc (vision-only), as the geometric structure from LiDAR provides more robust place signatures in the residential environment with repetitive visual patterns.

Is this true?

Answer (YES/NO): NO